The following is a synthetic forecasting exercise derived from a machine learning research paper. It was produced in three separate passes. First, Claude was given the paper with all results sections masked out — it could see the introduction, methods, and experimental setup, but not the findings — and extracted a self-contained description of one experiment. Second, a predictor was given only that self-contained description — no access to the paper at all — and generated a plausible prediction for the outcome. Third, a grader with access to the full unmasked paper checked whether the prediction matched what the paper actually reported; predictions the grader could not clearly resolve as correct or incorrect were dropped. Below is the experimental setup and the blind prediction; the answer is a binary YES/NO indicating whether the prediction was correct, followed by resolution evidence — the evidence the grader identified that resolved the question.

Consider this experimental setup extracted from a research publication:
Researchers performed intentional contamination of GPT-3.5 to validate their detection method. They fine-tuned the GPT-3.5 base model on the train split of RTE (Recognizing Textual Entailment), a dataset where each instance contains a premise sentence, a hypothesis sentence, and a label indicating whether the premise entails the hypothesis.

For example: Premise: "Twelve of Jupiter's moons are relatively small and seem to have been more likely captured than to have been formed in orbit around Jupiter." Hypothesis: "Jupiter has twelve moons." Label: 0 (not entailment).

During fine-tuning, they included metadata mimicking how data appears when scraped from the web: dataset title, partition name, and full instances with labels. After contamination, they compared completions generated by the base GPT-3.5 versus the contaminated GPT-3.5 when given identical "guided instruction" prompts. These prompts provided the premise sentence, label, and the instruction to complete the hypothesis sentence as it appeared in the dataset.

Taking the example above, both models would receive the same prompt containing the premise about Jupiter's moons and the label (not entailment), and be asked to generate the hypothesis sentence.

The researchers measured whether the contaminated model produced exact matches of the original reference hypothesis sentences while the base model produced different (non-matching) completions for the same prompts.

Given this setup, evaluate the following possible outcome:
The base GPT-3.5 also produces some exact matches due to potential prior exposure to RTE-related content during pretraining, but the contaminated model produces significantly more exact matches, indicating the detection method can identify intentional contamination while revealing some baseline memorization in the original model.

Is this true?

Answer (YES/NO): NO